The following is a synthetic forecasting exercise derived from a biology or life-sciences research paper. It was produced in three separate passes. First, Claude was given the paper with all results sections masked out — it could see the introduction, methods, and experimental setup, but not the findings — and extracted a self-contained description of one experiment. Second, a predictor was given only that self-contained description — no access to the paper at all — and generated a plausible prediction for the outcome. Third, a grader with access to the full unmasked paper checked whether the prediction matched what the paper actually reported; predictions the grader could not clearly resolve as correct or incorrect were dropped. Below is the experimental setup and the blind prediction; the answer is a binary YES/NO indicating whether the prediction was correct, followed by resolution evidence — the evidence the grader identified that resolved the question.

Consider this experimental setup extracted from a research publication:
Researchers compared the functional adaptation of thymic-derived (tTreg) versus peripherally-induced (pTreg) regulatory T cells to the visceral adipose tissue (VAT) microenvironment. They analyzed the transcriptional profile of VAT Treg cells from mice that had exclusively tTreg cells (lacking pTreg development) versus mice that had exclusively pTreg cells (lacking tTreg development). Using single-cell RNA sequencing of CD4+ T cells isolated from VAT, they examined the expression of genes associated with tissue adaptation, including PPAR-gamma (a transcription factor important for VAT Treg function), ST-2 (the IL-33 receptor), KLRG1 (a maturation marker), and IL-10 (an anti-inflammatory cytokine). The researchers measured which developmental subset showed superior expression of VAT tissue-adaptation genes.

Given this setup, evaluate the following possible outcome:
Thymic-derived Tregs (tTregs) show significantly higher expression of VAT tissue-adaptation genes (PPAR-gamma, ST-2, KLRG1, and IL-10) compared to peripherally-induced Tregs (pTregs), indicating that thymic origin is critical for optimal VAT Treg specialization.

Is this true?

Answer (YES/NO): NO